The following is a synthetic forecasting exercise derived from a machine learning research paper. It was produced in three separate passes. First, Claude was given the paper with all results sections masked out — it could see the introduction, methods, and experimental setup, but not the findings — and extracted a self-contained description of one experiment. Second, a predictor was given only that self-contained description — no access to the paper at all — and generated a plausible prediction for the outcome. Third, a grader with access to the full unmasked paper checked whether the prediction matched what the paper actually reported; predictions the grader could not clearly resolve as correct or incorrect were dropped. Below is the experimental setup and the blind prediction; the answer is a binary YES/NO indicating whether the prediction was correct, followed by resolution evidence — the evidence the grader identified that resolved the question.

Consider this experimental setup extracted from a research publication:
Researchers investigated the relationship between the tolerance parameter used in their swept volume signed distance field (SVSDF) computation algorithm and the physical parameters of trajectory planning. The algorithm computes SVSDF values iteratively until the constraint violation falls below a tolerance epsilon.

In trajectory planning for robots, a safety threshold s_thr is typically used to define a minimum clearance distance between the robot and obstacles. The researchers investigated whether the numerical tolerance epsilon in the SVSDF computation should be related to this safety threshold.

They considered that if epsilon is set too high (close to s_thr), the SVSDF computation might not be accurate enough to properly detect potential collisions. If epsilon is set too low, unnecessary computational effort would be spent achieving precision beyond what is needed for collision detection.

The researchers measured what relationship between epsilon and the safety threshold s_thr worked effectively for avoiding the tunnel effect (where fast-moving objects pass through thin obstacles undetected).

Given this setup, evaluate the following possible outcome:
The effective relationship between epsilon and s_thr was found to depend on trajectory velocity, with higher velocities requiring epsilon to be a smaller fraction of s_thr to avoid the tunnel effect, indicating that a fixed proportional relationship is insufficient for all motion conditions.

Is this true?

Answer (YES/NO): NO